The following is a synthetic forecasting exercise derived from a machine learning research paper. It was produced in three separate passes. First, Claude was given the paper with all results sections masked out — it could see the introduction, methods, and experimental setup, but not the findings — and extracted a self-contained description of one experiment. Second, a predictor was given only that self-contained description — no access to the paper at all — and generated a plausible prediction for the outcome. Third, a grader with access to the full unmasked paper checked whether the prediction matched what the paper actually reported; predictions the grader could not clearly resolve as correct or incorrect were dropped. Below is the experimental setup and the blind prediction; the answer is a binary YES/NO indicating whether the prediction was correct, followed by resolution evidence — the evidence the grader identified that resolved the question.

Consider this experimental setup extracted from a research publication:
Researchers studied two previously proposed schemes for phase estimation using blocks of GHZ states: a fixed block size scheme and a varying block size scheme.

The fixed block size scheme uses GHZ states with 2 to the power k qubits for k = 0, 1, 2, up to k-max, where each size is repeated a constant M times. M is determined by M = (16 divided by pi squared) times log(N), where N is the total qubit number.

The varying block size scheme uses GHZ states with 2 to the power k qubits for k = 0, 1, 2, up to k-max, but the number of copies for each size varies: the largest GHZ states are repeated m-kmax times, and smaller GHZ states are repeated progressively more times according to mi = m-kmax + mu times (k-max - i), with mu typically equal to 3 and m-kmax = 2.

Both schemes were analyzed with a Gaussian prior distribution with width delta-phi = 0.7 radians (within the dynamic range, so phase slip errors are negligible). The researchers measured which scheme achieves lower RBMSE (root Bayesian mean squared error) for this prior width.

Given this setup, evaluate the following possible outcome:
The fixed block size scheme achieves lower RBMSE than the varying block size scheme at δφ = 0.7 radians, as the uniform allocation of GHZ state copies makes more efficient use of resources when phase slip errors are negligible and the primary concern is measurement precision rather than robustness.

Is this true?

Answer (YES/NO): NO